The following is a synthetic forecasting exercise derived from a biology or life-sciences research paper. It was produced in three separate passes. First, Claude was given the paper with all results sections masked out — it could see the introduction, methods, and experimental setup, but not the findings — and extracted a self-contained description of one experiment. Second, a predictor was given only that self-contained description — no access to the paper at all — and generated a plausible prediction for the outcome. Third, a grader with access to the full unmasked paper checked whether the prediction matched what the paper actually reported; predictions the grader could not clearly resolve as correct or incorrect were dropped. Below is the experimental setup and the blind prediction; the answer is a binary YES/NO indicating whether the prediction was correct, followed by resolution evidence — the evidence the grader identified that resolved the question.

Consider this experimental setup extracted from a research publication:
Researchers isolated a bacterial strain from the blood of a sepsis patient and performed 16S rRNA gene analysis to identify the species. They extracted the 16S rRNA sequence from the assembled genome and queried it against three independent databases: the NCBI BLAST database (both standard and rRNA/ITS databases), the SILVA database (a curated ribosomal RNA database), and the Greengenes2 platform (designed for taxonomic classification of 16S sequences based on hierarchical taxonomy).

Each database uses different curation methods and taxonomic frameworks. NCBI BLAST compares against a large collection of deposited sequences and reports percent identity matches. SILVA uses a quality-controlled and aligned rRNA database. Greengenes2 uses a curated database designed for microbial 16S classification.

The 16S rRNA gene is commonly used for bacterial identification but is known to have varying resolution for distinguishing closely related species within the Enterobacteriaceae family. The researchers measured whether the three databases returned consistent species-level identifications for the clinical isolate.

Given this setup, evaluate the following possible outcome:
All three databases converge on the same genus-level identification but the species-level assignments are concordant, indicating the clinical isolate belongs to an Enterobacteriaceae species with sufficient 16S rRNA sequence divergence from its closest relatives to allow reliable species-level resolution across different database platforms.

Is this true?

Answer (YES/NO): NO